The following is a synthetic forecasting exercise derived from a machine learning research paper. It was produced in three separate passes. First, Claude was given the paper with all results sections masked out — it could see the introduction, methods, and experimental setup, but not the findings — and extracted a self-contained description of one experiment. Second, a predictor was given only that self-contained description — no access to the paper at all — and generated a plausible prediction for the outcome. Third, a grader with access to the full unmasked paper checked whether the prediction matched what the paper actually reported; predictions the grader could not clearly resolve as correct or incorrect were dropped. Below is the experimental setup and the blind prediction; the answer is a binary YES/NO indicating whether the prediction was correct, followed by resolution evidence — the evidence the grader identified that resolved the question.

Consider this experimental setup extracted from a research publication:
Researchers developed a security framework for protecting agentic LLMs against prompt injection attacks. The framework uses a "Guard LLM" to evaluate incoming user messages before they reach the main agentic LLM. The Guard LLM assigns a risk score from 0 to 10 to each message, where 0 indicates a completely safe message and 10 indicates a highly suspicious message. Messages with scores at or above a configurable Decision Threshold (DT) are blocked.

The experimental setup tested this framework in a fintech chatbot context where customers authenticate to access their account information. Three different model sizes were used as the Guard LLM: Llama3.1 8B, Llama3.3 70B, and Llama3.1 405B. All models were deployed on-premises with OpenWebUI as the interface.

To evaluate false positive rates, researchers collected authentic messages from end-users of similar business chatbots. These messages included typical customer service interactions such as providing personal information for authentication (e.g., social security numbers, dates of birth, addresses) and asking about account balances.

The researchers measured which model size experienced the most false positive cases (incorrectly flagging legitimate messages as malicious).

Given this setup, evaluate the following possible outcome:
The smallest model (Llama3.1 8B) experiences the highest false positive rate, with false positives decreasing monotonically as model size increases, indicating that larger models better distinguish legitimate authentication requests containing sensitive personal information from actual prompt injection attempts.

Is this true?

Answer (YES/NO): YES